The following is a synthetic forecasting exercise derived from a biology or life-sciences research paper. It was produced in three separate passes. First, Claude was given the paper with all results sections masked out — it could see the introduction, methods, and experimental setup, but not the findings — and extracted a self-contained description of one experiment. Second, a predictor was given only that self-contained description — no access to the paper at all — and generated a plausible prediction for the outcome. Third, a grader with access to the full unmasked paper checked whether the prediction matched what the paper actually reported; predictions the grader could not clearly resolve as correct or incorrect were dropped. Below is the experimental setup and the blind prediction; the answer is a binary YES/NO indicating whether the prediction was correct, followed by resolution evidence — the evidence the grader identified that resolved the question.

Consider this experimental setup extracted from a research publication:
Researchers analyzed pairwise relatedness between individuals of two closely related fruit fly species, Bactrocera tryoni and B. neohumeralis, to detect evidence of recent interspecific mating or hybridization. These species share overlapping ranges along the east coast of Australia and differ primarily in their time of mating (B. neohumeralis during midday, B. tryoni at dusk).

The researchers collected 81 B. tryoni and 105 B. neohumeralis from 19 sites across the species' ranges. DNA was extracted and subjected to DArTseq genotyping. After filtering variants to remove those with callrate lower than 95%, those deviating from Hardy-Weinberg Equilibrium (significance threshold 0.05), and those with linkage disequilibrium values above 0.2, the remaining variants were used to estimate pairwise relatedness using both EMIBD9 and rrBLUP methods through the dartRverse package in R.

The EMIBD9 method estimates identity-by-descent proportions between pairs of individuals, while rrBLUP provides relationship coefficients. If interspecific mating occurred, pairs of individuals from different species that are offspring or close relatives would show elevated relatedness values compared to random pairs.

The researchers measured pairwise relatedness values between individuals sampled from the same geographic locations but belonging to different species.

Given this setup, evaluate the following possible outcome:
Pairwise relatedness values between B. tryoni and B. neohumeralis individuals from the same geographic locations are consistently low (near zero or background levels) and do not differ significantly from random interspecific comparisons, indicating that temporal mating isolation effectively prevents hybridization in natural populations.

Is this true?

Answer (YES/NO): YES